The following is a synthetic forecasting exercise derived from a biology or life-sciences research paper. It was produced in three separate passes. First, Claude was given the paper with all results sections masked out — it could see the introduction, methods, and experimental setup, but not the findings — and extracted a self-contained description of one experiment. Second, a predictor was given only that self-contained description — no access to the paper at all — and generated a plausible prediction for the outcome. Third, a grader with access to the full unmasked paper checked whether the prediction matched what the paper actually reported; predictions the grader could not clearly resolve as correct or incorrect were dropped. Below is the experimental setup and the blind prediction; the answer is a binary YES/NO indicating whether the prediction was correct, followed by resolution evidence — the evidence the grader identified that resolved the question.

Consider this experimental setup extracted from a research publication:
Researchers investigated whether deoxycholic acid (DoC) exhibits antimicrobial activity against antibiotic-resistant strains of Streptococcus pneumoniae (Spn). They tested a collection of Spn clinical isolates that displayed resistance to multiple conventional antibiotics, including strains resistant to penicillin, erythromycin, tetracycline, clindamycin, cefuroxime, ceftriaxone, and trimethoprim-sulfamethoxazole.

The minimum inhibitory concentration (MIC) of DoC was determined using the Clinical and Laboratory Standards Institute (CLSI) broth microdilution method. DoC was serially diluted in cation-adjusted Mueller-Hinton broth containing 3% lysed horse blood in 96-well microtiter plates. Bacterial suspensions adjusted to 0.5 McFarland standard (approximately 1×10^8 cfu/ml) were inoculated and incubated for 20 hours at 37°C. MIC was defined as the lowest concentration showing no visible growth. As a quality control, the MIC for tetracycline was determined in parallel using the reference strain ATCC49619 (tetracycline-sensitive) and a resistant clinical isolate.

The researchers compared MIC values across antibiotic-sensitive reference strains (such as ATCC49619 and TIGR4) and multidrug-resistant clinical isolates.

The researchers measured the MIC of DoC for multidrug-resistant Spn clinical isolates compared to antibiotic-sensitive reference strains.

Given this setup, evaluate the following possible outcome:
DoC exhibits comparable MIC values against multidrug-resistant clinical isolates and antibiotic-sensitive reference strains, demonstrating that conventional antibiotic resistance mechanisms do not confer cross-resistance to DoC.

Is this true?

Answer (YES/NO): YES